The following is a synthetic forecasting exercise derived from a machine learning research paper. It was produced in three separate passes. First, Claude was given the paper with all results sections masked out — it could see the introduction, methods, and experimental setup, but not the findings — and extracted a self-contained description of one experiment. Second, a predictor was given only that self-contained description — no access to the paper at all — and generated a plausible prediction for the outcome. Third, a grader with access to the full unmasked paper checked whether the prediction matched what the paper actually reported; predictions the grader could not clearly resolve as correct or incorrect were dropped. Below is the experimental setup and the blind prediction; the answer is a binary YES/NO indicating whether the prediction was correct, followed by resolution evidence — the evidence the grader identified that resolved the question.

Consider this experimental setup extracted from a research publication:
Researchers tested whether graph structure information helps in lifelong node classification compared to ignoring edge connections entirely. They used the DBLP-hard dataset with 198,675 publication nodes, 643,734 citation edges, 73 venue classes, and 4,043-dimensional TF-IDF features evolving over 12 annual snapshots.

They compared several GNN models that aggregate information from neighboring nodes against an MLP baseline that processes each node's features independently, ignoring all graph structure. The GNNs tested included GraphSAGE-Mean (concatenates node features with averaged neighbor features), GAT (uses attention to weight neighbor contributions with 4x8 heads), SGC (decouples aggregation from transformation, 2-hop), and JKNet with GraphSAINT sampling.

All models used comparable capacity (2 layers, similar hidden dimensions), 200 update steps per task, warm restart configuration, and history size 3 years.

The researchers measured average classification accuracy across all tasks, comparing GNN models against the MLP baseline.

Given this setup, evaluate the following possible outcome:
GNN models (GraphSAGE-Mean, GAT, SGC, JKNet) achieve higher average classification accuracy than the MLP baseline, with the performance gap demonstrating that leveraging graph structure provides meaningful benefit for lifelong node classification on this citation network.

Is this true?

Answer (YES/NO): NO